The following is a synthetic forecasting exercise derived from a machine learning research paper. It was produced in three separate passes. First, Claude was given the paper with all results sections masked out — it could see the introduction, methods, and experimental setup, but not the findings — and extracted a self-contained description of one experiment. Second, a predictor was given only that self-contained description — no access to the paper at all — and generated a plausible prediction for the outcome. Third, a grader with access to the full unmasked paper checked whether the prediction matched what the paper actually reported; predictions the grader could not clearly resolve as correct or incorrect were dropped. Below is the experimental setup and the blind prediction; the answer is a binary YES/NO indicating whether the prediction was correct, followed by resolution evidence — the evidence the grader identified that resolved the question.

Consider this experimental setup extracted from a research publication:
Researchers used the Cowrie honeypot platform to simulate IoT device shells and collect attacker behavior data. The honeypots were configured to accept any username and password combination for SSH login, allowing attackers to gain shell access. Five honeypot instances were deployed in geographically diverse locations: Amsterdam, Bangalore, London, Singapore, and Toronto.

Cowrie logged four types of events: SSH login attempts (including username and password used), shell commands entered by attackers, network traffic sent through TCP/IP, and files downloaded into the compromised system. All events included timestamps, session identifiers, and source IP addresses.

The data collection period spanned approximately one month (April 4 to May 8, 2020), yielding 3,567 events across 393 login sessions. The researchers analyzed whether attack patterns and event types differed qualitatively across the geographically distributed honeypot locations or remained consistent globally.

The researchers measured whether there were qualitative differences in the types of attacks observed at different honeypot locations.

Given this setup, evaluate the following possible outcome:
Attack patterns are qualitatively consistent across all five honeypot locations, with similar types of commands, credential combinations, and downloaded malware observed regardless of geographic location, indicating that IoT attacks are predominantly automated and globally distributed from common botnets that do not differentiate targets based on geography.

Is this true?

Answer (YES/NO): YES